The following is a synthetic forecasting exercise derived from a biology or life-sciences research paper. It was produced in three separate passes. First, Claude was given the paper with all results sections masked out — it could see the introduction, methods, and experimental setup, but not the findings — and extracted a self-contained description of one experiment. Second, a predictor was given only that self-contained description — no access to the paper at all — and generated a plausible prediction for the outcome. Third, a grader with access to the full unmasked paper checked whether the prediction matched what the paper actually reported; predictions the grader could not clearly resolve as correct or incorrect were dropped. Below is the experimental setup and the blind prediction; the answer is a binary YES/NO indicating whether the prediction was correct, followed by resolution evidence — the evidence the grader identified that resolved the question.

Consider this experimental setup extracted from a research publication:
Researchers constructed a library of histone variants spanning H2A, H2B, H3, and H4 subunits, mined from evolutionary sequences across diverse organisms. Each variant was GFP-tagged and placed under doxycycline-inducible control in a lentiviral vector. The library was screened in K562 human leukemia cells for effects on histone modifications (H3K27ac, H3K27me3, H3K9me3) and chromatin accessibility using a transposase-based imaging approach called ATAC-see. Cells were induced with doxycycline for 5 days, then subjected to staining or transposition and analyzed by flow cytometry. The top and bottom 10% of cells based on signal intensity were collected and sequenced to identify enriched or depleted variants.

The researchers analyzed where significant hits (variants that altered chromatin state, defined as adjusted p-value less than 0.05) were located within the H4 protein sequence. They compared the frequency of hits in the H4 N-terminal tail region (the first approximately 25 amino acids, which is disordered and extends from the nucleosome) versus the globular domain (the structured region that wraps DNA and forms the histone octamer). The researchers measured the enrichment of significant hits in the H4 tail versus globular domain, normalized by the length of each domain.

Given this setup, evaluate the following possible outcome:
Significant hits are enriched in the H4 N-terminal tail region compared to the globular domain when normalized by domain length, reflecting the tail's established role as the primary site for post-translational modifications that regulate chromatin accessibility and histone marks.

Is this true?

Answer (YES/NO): YES